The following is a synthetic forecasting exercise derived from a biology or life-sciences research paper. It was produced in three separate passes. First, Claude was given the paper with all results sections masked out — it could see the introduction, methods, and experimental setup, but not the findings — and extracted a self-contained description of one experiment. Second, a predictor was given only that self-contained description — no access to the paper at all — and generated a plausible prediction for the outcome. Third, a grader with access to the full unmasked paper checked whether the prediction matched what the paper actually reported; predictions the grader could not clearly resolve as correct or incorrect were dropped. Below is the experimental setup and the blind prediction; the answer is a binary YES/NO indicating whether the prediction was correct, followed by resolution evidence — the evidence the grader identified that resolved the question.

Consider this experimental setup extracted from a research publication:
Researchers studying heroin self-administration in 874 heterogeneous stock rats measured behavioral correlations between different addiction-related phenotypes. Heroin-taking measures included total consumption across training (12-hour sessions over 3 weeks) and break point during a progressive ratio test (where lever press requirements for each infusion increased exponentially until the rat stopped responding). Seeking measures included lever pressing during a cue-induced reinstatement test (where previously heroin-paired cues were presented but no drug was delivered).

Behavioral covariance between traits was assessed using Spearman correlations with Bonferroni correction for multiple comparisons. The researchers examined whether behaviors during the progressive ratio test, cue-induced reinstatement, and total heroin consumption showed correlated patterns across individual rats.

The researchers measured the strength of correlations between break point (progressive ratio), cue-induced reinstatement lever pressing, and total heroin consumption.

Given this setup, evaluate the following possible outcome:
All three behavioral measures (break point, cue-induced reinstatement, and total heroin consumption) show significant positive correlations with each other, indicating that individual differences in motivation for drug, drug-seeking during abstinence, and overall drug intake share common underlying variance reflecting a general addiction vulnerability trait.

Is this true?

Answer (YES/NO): YES